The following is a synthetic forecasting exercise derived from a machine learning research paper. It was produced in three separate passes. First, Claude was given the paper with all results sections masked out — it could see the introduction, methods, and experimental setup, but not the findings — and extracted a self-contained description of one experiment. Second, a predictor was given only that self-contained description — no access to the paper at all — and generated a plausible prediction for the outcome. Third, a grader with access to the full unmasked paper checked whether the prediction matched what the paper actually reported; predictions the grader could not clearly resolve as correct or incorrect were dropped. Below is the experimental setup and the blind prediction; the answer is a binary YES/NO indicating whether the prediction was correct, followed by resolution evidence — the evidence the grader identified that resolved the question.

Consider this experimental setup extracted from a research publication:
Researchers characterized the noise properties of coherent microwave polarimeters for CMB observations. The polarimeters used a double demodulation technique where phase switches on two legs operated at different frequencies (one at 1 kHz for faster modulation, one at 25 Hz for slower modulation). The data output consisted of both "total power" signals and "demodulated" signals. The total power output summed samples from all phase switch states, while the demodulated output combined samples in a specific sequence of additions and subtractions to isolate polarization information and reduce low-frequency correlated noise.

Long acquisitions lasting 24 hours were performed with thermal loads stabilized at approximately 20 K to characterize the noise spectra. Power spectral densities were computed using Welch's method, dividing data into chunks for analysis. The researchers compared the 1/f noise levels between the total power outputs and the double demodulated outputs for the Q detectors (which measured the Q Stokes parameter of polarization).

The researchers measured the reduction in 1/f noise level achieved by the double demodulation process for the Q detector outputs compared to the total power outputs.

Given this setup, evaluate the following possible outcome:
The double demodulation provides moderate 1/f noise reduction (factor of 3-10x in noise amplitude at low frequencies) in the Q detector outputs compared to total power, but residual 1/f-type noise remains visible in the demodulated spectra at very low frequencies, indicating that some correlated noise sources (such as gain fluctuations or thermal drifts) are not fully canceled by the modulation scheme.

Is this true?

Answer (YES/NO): NO